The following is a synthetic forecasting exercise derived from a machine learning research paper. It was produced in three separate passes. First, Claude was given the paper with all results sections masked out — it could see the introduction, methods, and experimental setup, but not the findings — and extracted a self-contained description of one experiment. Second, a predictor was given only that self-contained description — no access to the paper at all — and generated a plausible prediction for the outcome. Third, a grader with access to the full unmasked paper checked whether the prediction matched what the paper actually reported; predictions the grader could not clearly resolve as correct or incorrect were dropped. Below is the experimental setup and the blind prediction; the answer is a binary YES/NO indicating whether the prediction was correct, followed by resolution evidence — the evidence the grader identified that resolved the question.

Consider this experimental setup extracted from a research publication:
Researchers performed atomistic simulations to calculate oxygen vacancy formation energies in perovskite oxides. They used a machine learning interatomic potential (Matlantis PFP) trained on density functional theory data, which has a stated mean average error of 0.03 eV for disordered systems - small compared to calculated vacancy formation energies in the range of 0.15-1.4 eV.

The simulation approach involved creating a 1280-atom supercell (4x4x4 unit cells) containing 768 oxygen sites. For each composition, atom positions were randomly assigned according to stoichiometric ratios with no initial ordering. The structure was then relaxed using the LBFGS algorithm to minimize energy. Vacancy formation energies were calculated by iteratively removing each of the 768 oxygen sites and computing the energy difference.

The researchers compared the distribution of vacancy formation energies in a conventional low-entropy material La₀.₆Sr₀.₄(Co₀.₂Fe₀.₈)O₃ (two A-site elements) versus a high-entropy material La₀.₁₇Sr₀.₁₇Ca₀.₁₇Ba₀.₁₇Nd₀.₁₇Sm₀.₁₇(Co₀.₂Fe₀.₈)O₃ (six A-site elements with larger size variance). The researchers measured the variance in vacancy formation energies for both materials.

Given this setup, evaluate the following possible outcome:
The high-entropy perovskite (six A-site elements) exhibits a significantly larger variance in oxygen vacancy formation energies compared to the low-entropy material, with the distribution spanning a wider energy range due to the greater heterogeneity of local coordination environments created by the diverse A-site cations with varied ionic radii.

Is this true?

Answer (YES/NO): YES